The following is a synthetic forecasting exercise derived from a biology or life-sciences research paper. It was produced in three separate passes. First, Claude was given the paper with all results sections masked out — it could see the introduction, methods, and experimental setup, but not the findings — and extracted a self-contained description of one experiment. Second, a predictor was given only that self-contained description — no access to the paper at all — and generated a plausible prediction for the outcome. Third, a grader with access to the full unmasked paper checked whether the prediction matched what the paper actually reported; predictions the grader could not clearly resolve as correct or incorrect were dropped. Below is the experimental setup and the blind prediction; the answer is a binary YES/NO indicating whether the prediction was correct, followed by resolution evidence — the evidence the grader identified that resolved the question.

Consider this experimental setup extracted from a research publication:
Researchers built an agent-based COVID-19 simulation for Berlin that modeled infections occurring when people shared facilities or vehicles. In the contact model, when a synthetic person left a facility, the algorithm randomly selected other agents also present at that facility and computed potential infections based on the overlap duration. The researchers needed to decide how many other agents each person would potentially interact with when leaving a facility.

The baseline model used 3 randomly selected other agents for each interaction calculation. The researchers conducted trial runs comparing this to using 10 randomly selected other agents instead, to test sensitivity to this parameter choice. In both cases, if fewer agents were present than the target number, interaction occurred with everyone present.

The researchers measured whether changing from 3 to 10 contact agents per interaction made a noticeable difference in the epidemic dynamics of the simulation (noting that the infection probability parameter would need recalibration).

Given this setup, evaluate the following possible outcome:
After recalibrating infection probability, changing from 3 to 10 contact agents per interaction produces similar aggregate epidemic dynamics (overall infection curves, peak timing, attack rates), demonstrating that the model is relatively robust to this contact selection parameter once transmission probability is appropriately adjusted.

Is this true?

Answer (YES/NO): YES